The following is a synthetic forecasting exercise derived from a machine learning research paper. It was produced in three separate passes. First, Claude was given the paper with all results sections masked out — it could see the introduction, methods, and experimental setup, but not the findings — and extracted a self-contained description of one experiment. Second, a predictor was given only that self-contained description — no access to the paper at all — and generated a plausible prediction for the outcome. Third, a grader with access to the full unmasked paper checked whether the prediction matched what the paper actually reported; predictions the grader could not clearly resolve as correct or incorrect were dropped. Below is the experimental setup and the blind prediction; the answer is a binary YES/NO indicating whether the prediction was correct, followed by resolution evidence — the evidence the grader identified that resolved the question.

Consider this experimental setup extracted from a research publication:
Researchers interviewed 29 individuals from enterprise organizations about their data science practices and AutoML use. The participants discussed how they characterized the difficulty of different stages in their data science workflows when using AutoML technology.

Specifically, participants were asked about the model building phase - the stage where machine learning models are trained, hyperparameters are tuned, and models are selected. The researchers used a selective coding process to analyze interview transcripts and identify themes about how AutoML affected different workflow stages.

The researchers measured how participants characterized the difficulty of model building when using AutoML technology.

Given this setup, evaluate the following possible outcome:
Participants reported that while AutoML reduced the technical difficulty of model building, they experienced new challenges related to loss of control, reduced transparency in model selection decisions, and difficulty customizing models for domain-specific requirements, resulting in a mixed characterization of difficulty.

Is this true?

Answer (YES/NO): NO